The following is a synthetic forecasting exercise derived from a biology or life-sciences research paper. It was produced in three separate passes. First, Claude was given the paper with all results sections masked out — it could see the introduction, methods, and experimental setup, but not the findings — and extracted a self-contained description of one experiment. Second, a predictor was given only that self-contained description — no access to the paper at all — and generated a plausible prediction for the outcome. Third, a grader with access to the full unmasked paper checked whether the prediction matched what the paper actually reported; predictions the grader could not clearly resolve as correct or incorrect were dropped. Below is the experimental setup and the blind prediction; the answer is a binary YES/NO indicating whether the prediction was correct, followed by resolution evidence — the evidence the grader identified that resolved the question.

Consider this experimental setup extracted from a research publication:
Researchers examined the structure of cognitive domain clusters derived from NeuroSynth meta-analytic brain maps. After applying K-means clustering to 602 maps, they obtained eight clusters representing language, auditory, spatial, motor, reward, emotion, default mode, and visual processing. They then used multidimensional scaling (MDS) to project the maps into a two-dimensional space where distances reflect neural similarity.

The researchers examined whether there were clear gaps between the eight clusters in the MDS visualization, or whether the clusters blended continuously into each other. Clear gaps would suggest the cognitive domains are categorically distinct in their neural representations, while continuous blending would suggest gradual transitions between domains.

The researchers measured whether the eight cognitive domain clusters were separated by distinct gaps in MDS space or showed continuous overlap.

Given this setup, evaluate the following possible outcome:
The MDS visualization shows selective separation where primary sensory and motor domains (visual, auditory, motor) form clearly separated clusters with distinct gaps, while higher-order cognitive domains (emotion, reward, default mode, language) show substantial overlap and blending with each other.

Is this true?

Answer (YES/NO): NO